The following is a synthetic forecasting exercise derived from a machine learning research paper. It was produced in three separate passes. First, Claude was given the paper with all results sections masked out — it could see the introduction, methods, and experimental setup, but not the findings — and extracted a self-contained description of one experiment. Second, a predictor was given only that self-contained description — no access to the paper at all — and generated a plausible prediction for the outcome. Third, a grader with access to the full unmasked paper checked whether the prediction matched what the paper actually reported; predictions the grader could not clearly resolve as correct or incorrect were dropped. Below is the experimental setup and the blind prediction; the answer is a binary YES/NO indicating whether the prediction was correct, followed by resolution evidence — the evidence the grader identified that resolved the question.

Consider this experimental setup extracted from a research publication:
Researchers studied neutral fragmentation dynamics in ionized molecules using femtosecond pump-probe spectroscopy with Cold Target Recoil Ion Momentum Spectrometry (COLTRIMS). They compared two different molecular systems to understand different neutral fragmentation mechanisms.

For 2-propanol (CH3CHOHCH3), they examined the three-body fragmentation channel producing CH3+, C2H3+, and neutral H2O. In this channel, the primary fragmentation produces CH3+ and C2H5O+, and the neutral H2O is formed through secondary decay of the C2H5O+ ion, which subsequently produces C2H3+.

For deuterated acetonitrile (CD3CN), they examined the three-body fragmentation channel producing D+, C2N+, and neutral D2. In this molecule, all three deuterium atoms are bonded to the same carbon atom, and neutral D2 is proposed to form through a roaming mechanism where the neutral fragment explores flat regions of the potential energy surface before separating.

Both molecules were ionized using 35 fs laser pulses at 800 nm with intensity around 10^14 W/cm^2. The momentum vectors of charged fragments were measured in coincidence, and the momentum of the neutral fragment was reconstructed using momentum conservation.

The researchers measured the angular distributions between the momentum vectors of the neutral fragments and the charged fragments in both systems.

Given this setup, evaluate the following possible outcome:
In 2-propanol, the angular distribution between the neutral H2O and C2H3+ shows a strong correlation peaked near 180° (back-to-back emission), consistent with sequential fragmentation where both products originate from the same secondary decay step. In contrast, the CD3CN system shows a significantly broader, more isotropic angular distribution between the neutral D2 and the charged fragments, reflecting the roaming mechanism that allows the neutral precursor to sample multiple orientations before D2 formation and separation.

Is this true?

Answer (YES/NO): NO